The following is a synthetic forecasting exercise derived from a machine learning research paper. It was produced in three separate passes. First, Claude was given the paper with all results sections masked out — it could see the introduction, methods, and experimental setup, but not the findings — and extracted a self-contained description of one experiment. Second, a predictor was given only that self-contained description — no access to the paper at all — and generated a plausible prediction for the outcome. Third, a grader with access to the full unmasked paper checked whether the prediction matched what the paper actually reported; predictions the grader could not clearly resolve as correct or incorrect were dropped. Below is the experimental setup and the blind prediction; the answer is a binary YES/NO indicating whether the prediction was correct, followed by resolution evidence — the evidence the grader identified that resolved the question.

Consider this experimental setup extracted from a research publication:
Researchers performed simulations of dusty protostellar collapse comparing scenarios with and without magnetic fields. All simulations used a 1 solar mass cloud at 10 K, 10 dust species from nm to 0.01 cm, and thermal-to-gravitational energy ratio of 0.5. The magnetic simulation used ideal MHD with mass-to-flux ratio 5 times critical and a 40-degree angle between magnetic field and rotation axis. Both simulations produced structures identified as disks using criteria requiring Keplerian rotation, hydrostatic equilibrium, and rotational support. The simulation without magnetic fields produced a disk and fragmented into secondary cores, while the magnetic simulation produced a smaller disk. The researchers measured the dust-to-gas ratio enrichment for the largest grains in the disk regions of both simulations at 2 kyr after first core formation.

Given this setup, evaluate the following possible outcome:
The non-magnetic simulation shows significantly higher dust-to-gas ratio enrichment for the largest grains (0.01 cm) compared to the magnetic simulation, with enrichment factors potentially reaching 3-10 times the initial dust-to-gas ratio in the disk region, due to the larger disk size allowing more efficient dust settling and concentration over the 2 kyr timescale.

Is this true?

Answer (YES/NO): NO